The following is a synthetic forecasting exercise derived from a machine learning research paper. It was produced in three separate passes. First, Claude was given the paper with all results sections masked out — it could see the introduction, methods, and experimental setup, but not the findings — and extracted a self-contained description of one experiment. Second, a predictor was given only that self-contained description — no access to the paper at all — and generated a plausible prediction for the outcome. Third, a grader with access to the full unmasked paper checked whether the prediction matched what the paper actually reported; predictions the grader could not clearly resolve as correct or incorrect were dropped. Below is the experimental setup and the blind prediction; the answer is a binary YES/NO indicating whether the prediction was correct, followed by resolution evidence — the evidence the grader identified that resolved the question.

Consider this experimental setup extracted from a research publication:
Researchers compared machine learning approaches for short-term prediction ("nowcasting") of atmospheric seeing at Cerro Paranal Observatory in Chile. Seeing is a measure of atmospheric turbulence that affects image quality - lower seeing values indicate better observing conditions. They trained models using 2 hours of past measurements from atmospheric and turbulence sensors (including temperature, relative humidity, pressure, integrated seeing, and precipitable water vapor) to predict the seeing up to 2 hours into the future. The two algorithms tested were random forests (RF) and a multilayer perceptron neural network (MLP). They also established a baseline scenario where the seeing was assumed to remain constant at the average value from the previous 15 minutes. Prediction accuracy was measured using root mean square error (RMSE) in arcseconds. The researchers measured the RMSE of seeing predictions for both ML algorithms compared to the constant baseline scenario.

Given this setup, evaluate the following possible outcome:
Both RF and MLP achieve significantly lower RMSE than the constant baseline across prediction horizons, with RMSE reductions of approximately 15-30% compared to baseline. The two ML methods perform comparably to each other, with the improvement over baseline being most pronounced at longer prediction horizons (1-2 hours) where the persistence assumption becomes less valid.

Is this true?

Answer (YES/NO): NO